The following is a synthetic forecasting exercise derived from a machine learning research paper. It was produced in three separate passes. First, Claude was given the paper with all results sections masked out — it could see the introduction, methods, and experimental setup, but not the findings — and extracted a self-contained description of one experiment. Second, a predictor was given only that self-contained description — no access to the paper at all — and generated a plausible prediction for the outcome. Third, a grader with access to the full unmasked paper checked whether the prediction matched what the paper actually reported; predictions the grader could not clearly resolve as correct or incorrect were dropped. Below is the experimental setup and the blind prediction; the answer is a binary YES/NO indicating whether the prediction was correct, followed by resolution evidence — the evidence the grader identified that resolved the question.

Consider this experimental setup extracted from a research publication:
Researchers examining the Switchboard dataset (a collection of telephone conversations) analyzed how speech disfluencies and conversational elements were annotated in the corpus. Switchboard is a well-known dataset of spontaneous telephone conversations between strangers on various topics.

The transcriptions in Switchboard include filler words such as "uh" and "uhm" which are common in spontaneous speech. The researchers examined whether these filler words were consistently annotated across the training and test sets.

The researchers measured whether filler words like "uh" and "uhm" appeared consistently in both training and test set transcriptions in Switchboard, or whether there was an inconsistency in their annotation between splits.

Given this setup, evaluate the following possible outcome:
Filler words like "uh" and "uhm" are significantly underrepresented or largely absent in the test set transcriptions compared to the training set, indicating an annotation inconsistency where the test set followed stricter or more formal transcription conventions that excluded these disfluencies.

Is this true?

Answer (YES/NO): YES